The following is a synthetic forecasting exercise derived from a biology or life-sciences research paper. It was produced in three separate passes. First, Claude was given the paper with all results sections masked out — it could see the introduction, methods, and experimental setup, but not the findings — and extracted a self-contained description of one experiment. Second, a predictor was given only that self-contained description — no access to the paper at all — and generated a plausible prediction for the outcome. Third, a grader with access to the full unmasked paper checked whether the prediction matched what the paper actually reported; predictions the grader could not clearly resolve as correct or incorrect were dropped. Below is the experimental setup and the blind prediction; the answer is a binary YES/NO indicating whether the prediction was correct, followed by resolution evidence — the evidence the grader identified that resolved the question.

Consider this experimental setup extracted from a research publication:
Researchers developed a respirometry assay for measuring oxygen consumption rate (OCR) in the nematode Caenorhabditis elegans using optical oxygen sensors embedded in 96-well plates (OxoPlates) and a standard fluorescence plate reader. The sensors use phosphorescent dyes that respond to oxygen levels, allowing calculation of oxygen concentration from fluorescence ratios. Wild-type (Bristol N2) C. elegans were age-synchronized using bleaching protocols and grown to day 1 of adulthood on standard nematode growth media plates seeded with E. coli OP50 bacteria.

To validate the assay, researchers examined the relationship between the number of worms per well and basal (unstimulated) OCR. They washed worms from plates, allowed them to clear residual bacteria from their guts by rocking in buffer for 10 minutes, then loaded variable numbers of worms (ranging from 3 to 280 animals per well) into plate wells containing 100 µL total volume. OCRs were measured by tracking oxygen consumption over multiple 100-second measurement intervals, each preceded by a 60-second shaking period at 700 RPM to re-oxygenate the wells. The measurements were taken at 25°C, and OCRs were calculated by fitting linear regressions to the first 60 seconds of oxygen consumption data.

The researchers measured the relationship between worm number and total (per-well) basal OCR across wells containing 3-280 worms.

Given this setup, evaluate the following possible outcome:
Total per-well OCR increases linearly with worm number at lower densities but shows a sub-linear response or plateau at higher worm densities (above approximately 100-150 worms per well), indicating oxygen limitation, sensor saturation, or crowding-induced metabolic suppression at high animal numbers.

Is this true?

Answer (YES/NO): NO